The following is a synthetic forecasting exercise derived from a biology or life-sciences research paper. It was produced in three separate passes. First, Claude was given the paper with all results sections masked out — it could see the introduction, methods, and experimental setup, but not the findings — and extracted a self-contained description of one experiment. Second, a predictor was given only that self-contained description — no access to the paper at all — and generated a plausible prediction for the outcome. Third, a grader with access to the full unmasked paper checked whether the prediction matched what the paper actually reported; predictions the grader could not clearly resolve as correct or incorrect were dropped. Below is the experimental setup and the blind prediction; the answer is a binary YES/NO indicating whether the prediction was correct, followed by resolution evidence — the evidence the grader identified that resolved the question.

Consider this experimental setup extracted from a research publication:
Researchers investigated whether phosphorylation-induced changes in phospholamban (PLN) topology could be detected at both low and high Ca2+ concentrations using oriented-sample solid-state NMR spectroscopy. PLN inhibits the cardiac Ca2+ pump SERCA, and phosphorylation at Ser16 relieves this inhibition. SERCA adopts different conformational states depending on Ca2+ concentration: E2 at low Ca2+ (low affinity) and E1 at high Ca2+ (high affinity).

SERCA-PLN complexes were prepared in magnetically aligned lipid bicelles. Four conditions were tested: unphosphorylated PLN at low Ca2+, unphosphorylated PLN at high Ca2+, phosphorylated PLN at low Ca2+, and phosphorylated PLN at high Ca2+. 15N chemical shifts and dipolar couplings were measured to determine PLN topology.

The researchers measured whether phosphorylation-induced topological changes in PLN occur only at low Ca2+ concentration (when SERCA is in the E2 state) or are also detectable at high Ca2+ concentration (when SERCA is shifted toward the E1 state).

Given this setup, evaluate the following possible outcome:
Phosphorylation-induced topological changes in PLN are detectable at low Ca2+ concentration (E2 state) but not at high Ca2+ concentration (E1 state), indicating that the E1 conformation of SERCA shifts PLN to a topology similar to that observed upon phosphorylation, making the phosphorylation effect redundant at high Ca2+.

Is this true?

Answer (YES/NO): NO